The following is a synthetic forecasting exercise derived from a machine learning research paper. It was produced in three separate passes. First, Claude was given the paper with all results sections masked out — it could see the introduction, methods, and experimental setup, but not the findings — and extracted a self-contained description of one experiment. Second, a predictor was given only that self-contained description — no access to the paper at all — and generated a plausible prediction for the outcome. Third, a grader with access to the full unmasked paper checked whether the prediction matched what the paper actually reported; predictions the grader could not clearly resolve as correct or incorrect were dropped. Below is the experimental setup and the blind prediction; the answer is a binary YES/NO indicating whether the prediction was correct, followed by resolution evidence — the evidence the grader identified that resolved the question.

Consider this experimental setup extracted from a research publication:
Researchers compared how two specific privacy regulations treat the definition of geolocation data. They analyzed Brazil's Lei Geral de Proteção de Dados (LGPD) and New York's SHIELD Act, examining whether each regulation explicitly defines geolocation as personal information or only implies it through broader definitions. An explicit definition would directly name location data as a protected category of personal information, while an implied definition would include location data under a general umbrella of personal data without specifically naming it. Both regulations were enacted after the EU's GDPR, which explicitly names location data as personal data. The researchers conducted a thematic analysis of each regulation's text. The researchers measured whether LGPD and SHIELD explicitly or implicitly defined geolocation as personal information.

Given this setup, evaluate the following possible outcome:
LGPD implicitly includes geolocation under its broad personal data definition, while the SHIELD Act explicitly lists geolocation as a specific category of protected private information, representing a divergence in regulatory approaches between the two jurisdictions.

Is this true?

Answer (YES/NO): NO